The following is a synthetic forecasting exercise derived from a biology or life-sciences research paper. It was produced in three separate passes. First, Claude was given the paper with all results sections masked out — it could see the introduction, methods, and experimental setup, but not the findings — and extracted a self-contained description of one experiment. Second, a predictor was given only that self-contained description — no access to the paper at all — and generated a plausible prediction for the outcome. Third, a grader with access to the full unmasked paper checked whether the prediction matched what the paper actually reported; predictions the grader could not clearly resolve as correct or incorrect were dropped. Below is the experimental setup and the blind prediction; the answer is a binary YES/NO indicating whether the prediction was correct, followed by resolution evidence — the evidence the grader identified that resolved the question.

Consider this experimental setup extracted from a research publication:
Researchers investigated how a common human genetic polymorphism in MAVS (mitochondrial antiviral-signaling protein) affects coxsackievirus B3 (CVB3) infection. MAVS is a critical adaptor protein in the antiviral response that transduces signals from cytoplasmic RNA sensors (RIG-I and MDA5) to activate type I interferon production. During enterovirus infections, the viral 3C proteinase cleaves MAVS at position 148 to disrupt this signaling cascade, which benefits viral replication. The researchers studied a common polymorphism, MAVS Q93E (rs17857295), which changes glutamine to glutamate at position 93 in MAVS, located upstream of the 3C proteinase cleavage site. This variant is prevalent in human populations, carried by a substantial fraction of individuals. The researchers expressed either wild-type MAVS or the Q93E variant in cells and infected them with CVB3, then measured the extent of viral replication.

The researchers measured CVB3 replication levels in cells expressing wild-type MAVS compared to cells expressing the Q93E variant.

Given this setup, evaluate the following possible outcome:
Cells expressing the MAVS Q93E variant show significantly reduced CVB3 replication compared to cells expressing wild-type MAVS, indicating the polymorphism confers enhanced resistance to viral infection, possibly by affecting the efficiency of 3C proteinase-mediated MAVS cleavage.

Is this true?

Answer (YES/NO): NO